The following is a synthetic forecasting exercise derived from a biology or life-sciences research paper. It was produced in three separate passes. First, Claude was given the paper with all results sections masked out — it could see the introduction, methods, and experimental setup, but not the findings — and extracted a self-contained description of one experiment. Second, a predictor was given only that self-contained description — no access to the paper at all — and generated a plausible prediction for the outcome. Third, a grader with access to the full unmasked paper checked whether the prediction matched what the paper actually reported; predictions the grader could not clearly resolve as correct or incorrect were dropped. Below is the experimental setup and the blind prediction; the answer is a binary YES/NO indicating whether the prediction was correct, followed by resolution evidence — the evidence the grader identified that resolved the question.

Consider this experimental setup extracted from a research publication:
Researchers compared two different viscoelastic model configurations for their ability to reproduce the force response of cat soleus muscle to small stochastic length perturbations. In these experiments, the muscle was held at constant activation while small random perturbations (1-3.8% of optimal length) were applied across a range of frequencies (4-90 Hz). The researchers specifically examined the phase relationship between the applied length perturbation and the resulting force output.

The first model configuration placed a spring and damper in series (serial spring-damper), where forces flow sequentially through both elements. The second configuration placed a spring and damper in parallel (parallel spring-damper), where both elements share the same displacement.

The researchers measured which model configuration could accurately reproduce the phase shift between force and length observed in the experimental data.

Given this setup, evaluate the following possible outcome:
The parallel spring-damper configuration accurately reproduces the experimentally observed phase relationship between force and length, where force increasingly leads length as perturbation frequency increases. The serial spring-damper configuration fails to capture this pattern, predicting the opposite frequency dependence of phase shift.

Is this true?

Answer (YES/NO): YES